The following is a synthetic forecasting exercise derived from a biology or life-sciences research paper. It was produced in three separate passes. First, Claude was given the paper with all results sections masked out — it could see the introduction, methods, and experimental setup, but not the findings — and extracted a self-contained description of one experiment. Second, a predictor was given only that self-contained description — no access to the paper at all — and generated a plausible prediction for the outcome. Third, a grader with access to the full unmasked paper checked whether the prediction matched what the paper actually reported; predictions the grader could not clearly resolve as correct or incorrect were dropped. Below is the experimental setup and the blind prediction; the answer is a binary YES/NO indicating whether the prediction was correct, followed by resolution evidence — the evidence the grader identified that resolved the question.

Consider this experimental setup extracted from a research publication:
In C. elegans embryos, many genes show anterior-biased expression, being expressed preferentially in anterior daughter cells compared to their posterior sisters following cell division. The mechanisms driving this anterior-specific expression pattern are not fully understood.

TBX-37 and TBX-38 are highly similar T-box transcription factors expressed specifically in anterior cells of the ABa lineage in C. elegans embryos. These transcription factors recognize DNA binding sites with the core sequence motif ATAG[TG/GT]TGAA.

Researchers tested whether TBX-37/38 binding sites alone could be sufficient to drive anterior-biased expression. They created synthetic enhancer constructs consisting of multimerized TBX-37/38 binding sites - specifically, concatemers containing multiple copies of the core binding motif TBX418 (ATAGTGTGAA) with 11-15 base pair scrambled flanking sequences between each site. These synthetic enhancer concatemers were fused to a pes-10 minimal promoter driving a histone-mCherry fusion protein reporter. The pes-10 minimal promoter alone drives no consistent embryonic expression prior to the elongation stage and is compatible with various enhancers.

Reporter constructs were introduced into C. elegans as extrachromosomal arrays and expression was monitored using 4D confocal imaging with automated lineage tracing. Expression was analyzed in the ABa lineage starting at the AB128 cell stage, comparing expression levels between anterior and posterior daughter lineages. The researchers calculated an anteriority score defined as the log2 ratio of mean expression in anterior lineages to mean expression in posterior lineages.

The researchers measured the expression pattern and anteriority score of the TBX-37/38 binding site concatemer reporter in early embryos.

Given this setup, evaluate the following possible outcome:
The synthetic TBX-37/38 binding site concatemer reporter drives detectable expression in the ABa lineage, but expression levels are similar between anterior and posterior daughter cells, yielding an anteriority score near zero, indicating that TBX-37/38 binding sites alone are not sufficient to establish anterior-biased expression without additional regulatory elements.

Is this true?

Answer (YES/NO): NO